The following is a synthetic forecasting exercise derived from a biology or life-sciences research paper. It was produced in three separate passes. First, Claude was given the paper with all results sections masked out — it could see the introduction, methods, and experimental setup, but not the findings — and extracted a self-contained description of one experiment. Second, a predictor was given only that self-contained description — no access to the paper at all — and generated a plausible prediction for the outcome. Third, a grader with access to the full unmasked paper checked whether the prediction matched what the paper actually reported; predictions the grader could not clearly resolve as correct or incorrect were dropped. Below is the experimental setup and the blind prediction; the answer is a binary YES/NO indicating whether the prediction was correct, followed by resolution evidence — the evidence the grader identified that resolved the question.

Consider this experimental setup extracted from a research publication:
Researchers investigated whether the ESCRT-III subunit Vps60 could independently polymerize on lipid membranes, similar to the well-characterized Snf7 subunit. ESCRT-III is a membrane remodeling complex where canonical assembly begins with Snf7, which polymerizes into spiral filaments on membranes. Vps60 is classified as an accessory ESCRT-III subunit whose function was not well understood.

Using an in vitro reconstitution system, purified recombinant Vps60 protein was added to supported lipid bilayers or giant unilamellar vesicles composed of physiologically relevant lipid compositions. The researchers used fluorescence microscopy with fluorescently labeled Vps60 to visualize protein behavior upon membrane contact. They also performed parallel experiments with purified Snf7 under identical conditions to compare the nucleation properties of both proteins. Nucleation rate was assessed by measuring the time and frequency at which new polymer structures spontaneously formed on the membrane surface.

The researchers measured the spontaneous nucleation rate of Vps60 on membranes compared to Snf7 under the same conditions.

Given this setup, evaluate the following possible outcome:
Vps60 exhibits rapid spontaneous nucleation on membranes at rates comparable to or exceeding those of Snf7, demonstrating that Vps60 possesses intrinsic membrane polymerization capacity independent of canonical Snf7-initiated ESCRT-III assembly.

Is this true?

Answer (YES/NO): YES